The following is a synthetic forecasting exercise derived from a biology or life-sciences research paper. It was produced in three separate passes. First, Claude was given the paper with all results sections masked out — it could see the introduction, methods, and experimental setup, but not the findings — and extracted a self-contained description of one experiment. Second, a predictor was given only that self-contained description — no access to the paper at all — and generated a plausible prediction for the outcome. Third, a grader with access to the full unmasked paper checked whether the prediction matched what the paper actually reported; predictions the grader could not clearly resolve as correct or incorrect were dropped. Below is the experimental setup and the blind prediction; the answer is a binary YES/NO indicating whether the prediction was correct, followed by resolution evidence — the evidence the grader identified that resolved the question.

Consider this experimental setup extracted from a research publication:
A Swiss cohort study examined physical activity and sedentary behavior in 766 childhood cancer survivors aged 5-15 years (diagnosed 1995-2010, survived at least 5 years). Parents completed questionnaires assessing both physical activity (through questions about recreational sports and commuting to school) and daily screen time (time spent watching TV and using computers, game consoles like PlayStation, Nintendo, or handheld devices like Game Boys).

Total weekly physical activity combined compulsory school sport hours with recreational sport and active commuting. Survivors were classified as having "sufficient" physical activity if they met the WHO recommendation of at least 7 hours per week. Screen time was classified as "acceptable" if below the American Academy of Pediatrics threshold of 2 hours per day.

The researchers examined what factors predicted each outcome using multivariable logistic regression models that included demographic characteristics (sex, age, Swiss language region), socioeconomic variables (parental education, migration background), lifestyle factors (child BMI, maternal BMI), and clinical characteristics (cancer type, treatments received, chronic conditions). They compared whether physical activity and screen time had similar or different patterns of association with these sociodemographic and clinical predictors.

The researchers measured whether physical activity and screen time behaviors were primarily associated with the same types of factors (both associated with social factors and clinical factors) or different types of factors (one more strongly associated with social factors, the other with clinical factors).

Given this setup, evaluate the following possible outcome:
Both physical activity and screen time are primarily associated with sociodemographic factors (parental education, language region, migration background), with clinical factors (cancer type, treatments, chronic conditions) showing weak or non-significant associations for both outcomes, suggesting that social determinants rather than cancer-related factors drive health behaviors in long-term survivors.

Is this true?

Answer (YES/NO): NO